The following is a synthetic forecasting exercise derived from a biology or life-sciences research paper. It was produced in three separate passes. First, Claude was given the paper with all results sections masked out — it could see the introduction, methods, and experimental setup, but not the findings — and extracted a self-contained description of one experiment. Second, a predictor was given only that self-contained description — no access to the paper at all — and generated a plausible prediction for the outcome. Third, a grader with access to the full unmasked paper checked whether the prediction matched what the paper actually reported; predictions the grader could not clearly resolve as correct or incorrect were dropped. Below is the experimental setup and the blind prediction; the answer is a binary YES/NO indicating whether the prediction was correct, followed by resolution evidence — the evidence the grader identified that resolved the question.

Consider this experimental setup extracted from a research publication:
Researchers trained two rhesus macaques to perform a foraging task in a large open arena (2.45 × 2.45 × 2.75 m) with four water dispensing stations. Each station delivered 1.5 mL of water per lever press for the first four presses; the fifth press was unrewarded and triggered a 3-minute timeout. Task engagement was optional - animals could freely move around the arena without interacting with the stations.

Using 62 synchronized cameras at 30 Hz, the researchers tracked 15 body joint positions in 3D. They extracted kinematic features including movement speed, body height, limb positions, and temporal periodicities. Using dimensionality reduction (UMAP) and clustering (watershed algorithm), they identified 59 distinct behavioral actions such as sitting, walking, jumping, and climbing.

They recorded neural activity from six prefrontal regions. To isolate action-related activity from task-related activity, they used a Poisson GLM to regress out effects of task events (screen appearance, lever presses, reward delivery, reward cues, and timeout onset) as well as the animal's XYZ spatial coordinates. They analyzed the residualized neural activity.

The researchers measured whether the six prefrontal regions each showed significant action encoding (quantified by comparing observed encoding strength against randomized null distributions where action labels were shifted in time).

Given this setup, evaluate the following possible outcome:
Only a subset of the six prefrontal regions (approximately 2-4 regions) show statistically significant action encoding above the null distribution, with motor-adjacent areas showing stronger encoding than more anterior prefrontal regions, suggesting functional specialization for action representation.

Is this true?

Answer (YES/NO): NO